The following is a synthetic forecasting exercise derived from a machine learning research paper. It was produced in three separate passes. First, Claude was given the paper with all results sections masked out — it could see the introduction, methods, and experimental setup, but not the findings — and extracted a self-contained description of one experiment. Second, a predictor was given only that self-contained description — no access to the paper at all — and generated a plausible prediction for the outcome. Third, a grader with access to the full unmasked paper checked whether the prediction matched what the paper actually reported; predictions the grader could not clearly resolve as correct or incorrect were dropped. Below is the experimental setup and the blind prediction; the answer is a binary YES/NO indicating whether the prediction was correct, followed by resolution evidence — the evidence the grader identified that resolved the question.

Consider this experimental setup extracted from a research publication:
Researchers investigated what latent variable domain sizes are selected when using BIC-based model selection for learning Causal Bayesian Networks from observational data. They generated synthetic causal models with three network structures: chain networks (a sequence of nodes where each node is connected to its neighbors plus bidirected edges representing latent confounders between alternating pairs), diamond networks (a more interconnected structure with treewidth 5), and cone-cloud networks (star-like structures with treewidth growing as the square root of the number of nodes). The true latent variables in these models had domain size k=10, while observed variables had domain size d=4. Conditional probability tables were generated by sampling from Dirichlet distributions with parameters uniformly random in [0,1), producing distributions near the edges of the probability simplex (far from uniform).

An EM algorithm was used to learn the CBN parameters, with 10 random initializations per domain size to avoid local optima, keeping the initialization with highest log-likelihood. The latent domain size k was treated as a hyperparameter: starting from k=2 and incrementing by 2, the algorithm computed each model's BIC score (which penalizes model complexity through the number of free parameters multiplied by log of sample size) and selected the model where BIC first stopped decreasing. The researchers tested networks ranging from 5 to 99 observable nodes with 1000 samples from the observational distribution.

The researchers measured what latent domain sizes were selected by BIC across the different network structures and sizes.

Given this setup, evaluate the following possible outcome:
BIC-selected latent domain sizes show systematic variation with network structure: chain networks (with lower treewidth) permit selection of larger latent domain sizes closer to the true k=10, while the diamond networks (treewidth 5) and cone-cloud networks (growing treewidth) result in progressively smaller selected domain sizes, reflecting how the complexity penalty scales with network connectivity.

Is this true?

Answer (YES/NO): NO